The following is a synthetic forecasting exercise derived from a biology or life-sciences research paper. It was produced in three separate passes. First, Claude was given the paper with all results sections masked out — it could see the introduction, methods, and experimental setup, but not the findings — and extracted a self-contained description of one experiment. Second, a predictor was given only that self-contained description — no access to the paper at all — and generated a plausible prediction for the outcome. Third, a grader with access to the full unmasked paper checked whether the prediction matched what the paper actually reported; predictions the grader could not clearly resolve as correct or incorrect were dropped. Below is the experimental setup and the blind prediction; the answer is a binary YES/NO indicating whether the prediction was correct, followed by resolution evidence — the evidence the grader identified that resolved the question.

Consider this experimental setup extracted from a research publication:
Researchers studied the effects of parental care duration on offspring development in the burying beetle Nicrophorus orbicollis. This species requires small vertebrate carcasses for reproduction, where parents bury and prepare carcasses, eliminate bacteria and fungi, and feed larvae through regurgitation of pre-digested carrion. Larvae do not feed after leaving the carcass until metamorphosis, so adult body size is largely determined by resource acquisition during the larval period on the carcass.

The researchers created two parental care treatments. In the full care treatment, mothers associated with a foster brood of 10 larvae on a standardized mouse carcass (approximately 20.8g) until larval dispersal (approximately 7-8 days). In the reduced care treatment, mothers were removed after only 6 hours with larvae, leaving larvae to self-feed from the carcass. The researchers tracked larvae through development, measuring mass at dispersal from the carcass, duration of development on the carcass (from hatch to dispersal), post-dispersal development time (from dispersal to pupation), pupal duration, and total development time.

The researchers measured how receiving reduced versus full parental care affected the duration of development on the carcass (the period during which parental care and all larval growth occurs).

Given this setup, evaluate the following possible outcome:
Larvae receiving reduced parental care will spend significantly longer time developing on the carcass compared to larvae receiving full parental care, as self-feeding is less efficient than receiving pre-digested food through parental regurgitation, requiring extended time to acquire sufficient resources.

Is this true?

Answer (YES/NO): YES